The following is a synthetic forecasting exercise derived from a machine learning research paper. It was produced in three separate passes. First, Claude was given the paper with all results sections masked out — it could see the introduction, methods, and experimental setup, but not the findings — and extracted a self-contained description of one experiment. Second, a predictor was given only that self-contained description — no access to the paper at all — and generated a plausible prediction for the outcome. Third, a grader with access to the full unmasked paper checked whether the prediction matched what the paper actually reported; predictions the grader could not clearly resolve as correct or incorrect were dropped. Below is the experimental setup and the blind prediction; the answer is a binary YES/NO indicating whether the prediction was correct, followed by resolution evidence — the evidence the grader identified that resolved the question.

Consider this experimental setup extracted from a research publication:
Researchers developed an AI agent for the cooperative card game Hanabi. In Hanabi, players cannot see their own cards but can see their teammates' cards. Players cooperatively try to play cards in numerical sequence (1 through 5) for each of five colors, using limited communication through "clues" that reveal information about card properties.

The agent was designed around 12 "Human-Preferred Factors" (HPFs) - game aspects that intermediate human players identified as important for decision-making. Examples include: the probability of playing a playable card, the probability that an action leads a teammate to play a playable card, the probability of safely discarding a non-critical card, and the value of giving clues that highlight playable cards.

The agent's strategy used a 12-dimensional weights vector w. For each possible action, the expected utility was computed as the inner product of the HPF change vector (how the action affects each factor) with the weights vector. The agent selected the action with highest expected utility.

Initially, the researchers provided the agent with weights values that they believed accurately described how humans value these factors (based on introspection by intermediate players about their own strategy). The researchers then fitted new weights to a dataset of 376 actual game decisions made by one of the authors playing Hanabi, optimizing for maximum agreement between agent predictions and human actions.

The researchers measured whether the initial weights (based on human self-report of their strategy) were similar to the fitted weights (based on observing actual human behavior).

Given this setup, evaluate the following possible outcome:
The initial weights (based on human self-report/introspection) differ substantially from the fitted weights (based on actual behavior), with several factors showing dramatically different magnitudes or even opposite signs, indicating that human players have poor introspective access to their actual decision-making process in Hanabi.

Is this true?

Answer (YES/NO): NO